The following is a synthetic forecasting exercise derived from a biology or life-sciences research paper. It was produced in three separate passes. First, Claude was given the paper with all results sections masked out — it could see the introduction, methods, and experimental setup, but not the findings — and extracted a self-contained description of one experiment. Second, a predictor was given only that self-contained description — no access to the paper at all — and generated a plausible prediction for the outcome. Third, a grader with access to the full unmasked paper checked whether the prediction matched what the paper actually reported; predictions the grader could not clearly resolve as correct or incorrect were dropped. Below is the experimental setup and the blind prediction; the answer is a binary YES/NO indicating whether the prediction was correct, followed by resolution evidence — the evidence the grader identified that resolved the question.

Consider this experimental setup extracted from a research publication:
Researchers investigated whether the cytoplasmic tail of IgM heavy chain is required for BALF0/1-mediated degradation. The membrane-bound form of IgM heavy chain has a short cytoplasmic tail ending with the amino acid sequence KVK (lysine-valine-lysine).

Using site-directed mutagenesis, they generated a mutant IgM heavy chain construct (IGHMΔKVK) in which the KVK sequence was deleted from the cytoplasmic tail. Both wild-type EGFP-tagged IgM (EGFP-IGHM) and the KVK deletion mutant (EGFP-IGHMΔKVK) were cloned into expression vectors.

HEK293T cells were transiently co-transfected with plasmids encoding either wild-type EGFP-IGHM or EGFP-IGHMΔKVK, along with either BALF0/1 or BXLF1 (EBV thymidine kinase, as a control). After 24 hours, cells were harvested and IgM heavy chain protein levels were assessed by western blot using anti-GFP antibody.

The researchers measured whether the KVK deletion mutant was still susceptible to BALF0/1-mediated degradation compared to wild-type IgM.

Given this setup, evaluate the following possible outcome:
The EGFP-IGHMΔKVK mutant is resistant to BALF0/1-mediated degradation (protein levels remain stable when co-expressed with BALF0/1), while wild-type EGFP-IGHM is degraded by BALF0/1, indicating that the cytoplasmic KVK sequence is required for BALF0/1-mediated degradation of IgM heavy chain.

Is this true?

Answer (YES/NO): YES